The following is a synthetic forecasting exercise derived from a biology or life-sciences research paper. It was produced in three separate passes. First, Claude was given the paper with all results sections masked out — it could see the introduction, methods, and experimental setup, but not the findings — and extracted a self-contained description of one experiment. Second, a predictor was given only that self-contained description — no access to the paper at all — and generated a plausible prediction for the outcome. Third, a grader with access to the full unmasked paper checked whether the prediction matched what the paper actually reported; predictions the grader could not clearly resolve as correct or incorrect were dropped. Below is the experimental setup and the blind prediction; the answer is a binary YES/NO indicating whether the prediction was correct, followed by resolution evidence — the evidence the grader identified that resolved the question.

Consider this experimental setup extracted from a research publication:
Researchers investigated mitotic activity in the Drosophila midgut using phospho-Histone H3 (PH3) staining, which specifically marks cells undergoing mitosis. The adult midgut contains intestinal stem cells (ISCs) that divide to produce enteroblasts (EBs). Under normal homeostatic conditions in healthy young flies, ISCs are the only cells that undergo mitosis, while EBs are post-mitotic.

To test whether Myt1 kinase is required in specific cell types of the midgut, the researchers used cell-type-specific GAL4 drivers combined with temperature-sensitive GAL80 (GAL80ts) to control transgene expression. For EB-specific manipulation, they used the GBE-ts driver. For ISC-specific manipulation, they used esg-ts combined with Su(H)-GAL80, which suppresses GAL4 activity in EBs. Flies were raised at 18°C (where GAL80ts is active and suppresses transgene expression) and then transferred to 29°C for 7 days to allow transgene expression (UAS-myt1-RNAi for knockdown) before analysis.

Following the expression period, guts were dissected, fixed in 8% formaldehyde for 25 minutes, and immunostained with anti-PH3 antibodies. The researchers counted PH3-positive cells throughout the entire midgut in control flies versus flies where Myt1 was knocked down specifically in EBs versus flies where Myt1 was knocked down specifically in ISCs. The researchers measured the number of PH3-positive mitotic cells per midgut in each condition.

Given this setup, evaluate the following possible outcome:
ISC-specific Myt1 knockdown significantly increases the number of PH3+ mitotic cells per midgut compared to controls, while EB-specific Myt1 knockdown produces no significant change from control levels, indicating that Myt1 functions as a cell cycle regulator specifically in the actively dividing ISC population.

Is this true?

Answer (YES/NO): NO